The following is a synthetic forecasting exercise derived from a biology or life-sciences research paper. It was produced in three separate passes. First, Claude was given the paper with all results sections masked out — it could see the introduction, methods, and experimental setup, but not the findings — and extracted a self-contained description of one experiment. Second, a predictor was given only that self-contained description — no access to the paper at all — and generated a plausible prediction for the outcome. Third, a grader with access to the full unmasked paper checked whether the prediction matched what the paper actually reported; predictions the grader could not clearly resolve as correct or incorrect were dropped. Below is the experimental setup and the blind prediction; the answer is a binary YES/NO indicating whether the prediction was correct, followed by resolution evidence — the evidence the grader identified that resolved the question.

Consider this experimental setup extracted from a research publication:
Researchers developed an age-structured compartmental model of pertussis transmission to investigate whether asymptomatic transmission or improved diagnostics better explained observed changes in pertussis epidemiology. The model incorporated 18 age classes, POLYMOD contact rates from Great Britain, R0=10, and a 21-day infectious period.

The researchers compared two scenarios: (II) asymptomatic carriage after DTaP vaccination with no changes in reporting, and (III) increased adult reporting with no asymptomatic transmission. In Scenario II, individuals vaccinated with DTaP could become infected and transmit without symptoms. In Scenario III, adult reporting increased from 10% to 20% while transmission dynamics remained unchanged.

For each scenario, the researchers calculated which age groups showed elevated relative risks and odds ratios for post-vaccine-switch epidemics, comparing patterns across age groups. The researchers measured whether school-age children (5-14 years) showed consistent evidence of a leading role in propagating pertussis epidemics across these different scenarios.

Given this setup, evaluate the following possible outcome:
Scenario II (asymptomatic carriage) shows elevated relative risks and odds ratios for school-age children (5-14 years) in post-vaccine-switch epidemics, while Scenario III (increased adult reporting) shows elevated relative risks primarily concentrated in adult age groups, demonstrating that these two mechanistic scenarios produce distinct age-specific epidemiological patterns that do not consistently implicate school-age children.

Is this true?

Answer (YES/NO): NO